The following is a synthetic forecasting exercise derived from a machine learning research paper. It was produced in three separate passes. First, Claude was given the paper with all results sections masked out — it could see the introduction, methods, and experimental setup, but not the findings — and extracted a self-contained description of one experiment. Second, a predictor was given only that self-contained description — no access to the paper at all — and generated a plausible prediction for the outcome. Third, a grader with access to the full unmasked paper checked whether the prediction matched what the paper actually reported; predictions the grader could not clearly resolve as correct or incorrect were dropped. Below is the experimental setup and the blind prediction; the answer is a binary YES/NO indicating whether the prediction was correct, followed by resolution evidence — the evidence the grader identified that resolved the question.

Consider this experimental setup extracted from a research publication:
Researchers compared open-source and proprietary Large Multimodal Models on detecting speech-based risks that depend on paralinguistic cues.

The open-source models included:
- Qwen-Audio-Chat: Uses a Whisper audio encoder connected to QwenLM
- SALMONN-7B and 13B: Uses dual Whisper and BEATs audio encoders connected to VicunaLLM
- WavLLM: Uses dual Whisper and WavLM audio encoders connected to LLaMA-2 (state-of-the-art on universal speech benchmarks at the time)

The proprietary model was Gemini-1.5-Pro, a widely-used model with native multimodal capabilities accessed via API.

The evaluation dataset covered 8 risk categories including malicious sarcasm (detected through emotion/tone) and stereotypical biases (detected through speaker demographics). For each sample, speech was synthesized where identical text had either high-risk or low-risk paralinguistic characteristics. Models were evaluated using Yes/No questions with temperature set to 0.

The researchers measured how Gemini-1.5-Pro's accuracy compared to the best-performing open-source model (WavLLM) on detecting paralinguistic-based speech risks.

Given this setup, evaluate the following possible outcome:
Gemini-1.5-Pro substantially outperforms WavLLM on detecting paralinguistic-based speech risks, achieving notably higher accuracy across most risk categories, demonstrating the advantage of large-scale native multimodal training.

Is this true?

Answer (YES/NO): NO